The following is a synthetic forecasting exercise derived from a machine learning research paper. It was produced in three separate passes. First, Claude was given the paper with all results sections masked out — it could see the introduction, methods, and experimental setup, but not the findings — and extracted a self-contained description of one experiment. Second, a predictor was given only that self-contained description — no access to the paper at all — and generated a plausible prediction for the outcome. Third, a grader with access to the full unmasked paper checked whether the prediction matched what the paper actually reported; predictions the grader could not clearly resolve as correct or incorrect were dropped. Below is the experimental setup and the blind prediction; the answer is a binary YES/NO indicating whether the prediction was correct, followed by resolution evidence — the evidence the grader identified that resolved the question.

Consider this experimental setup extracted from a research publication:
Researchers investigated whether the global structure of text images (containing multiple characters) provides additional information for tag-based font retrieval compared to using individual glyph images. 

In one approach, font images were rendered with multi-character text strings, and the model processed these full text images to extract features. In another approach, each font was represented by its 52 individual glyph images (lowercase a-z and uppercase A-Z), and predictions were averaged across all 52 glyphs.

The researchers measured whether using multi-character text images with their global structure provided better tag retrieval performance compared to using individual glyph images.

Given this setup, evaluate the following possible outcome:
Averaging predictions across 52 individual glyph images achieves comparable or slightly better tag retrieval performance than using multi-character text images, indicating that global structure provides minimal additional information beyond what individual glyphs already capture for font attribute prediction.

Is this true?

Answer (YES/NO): YES